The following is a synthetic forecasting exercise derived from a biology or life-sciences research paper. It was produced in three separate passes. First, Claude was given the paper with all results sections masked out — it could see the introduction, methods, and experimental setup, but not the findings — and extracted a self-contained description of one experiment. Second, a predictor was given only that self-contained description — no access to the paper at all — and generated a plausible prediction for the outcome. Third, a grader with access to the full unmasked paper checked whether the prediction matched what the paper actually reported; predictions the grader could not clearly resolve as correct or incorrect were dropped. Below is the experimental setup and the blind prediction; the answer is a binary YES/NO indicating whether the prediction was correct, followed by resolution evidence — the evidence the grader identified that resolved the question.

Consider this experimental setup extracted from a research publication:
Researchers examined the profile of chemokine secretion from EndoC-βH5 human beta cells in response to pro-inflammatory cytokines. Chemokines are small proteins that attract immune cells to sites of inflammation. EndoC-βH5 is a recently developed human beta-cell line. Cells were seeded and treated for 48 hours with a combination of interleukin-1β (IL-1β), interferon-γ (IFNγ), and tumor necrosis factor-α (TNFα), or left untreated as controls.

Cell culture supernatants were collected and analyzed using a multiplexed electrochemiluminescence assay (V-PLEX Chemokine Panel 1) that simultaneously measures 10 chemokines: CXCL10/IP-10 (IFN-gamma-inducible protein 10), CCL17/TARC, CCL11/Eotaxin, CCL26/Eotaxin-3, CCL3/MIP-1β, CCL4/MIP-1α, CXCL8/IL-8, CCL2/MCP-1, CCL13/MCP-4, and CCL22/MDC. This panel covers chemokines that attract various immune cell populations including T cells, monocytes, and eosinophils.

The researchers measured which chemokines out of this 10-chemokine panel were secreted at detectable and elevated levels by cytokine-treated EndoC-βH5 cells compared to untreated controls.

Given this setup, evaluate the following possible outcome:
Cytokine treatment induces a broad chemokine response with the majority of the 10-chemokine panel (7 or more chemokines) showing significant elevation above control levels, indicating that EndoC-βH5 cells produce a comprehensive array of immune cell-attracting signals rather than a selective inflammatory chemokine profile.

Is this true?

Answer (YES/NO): YES